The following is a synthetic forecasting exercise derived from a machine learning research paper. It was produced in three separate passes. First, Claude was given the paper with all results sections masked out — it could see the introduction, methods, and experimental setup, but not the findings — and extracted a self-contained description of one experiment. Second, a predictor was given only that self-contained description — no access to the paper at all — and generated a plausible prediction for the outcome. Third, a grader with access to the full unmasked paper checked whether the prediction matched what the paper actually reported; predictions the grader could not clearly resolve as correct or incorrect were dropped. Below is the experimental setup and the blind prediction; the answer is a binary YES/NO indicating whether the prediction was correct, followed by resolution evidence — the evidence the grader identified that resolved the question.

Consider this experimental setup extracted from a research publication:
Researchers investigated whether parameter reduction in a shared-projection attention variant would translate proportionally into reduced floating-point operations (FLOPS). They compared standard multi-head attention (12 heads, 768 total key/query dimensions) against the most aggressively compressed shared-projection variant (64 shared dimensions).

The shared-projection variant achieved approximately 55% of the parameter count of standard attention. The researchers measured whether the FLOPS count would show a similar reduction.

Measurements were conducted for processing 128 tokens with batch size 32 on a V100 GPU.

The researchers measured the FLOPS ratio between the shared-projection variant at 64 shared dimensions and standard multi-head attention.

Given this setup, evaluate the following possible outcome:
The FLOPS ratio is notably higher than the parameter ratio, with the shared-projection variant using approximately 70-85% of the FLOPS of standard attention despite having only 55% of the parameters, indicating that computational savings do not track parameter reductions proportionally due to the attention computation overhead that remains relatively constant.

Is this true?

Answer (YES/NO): YES